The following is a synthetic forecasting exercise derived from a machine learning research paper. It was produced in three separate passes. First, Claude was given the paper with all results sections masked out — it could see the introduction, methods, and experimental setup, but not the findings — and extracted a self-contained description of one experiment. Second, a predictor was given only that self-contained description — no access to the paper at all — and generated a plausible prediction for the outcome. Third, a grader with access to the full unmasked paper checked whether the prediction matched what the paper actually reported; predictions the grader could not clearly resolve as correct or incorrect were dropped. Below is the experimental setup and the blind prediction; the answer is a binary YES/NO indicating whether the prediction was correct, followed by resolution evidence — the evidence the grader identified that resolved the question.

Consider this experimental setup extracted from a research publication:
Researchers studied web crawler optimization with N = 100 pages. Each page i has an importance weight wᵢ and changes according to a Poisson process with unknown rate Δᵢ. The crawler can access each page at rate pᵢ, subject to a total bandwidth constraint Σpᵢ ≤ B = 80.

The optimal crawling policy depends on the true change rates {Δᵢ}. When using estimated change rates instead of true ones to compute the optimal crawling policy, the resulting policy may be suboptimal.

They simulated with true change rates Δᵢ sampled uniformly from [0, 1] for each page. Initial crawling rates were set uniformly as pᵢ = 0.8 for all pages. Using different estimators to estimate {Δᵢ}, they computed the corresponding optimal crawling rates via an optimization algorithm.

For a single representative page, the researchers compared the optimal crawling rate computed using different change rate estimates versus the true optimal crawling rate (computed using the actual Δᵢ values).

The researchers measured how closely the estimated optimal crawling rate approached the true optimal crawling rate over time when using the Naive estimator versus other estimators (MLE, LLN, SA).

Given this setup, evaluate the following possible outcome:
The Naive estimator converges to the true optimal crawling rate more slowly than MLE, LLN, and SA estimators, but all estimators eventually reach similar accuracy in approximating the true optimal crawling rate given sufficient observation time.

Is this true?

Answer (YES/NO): NO